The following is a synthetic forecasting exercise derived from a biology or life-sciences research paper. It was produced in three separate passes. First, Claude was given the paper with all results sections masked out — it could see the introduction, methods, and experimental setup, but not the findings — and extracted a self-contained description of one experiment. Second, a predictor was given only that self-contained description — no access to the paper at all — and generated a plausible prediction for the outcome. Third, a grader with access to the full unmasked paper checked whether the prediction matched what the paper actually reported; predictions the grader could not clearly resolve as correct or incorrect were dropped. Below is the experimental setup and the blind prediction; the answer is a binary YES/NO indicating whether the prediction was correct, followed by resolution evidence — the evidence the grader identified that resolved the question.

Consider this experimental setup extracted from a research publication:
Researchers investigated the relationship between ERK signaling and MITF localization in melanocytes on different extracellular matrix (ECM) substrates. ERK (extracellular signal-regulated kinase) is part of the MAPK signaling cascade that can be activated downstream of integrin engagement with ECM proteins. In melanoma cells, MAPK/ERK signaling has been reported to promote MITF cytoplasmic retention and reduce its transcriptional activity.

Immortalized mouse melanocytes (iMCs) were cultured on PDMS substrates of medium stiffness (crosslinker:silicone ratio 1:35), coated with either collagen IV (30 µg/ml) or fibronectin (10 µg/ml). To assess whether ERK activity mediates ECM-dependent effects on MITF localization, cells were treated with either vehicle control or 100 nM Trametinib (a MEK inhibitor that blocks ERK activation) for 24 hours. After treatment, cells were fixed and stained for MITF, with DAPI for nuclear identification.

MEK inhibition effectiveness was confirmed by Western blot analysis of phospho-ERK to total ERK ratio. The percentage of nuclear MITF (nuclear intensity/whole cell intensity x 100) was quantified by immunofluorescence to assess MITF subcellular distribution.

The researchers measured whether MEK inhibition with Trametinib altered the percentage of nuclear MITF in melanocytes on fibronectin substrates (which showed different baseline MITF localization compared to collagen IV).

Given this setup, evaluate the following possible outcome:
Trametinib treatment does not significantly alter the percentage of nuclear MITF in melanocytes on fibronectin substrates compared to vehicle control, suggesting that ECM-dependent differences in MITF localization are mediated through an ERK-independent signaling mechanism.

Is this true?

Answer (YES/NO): NO